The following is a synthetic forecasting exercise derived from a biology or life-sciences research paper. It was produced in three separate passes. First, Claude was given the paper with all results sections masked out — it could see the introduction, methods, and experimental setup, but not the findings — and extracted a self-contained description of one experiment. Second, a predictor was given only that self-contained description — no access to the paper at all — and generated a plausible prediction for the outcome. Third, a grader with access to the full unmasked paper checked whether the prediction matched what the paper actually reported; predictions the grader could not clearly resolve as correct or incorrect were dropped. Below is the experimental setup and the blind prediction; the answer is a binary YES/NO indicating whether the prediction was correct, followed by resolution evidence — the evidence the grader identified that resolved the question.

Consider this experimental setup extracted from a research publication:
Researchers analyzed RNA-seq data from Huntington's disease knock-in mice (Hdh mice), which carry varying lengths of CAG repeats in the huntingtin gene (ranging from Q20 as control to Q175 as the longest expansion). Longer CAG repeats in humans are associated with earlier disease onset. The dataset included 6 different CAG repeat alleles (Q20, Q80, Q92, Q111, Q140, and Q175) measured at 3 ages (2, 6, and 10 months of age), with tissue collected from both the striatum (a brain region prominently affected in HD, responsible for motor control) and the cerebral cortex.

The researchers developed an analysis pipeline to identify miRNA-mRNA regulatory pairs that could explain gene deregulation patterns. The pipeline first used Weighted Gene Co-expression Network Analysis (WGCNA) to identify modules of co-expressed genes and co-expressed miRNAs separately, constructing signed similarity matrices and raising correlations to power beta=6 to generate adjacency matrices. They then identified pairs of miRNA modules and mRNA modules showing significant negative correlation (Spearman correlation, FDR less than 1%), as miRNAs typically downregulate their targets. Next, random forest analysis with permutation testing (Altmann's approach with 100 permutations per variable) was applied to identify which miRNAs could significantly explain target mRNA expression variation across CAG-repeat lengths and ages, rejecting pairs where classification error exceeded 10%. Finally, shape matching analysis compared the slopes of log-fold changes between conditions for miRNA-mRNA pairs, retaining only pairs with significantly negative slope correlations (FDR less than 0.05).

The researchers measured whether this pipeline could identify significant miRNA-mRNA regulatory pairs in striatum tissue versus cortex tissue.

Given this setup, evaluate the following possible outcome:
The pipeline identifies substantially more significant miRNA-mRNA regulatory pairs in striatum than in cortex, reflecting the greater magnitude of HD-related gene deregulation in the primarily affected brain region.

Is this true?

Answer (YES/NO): YES